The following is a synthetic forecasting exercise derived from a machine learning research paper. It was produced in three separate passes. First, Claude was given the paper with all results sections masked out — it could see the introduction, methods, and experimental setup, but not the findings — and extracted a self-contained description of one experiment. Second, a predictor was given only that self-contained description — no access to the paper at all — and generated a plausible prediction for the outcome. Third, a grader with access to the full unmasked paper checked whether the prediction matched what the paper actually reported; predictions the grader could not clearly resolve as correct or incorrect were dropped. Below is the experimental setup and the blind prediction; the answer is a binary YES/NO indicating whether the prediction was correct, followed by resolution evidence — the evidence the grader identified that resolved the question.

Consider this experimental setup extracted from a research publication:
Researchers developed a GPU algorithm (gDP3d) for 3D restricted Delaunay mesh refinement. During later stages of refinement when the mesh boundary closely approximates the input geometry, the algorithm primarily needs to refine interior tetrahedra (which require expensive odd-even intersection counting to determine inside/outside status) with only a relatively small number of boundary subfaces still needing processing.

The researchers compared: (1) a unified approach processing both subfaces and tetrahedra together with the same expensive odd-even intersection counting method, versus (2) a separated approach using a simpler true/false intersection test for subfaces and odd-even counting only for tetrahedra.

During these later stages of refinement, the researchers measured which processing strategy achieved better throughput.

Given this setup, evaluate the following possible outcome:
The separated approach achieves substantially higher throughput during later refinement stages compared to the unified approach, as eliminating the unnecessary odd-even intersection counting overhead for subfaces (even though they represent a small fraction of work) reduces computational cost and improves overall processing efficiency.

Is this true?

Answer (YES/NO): NO